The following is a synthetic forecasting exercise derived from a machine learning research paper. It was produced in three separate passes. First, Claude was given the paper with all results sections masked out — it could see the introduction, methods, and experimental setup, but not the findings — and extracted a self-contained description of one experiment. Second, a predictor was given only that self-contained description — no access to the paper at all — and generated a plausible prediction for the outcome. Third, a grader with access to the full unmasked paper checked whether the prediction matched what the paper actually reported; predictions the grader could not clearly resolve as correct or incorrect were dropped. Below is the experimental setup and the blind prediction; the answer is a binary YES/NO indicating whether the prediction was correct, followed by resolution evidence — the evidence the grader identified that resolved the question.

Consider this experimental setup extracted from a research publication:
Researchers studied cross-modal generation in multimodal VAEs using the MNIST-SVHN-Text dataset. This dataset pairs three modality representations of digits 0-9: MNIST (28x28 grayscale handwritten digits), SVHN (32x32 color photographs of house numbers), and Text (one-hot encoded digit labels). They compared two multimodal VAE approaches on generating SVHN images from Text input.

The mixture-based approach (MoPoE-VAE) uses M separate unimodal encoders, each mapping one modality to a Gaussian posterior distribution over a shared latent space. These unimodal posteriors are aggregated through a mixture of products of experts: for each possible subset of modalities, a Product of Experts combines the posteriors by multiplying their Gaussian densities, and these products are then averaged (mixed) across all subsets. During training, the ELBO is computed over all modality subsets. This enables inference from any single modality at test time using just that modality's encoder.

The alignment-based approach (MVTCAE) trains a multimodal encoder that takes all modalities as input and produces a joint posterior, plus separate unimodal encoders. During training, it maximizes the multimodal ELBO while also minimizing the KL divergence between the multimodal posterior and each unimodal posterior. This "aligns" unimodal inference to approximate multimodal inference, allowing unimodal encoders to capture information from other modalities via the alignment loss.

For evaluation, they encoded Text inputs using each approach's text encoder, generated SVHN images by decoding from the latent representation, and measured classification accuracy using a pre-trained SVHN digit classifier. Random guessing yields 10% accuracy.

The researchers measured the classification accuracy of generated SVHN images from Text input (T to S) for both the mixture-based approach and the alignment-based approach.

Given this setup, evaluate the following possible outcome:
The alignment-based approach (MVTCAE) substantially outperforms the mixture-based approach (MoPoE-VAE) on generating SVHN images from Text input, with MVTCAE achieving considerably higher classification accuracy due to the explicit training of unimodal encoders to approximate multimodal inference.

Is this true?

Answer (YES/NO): YES